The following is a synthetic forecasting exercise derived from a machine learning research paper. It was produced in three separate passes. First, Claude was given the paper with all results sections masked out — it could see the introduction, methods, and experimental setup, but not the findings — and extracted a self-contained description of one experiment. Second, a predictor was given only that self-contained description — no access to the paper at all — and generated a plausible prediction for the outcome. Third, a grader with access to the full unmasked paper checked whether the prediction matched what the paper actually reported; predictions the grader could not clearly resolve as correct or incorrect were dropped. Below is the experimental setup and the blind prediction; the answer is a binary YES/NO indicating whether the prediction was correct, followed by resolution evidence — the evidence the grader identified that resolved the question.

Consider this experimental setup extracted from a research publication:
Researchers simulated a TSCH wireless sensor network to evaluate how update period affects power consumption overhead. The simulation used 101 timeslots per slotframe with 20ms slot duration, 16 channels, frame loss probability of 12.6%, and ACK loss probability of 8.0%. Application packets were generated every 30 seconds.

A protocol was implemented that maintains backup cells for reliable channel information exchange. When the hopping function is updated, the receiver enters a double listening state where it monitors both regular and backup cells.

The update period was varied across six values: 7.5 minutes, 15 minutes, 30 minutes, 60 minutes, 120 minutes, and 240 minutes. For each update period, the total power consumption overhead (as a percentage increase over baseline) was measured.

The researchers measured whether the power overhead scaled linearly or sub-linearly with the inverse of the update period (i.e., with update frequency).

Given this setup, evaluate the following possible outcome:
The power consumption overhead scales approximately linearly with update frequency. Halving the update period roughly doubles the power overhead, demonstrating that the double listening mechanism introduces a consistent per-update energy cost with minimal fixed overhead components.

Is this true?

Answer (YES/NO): YES